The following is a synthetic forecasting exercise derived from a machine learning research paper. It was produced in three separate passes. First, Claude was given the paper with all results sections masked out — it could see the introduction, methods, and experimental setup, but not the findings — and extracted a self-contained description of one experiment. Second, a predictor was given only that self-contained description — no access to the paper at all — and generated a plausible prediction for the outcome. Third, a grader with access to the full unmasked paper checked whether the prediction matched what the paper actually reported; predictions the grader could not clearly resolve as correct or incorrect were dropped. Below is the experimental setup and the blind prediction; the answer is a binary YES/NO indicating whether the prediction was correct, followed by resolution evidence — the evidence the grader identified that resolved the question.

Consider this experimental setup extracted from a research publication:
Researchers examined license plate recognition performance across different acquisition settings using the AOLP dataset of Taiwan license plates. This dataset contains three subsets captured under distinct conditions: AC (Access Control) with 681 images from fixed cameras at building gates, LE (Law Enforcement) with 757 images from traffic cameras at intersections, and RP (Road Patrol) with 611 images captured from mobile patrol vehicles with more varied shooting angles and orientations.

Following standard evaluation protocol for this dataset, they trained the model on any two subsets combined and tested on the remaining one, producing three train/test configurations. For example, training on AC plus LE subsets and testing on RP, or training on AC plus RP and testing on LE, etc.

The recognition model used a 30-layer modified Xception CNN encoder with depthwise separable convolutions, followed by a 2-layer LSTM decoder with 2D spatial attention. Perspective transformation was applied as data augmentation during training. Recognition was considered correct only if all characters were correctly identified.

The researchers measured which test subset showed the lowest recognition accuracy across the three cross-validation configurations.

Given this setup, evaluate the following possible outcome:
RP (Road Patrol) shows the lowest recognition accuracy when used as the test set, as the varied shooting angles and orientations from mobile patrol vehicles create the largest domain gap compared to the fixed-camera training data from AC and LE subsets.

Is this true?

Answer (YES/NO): YES